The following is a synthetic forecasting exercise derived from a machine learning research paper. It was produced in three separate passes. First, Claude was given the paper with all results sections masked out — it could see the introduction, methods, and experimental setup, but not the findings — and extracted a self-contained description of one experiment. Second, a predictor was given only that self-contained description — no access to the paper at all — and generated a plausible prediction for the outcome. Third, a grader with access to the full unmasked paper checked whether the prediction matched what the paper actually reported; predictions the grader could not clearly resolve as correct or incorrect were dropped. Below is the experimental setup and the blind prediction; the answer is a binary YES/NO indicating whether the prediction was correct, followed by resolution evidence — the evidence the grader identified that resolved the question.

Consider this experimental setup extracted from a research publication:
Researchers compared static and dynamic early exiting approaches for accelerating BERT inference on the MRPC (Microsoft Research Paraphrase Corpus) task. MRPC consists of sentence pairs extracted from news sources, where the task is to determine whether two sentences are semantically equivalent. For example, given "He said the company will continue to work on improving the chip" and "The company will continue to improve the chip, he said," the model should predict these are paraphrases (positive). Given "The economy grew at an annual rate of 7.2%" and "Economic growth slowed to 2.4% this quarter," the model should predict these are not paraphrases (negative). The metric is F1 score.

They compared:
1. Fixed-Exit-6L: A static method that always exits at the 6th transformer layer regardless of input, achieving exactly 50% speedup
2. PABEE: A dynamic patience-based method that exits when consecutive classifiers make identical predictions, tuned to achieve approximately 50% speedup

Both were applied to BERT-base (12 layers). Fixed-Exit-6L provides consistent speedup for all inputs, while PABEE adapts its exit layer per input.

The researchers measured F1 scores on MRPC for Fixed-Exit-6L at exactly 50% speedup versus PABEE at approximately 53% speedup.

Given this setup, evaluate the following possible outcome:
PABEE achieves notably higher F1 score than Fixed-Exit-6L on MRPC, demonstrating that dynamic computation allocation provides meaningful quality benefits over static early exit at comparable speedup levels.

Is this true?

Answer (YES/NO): NO